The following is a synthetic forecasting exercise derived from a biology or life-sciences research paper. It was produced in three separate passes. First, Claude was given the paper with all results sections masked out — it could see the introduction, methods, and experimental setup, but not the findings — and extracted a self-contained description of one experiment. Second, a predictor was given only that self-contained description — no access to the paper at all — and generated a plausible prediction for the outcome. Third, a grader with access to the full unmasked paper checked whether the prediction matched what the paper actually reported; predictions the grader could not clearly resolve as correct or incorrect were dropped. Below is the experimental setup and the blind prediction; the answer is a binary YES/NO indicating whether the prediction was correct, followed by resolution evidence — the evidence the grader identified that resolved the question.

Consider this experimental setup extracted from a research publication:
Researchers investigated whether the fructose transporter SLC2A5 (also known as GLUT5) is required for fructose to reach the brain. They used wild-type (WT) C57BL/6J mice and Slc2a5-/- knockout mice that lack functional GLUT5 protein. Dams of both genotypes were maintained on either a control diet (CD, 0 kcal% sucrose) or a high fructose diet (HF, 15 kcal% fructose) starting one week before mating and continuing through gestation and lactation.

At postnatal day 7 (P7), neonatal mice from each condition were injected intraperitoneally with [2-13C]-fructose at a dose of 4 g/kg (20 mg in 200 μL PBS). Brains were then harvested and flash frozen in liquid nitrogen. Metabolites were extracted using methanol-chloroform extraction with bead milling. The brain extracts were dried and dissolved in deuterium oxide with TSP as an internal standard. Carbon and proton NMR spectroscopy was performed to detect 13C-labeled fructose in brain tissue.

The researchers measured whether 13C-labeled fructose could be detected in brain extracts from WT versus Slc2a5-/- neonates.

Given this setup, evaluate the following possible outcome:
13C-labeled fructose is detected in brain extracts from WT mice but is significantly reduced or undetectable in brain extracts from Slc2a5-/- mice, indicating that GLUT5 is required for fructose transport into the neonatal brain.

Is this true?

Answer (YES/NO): NO